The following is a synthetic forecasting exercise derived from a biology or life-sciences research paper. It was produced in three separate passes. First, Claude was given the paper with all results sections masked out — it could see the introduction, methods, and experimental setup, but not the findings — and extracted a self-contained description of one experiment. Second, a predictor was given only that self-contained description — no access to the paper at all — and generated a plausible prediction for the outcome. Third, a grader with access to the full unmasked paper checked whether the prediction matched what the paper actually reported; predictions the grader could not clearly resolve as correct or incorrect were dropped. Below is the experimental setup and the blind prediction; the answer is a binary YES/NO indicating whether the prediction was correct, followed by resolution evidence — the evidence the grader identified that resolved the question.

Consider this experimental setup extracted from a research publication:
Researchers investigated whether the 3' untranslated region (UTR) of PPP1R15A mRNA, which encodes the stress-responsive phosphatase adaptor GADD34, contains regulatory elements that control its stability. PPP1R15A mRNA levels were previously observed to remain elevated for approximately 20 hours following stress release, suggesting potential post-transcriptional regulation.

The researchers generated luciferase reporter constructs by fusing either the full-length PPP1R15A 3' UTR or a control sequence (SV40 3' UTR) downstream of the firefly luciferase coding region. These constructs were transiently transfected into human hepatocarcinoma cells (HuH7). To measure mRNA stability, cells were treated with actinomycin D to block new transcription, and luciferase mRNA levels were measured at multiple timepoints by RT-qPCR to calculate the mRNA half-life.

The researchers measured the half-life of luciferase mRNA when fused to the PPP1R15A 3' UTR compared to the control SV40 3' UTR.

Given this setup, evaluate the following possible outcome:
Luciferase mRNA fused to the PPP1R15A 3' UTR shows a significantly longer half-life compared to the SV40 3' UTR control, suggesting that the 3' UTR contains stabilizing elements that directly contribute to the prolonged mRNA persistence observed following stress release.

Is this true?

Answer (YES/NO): NO